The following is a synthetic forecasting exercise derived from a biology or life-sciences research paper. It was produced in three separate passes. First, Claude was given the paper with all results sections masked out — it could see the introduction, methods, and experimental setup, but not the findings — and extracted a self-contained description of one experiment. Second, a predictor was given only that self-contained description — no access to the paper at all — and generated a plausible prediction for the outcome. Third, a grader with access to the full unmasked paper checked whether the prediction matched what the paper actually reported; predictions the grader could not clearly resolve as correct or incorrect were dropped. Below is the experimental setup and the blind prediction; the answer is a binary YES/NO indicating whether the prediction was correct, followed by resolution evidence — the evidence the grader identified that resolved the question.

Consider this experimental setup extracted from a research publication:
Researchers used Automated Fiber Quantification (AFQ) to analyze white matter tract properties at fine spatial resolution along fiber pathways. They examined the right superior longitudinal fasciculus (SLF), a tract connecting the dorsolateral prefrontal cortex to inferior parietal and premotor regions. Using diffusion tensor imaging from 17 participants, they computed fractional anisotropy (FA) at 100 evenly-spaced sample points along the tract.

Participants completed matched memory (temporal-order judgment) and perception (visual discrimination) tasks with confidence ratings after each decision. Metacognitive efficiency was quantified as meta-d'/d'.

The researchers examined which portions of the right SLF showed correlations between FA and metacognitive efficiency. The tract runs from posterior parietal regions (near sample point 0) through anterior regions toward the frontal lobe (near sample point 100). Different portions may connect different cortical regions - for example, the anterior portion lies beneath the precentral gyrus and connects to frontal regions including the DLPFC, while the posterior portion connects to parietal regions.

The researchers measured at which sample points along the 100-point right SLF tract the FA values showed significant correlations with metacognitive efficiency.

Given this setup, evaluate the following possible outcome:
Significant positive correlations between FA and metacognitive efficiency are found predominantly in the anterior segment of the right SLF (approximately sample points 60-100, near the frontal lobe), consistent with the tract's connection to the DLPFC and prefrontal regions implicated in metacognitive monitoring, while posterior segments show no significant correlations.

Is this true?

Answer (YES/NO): NO